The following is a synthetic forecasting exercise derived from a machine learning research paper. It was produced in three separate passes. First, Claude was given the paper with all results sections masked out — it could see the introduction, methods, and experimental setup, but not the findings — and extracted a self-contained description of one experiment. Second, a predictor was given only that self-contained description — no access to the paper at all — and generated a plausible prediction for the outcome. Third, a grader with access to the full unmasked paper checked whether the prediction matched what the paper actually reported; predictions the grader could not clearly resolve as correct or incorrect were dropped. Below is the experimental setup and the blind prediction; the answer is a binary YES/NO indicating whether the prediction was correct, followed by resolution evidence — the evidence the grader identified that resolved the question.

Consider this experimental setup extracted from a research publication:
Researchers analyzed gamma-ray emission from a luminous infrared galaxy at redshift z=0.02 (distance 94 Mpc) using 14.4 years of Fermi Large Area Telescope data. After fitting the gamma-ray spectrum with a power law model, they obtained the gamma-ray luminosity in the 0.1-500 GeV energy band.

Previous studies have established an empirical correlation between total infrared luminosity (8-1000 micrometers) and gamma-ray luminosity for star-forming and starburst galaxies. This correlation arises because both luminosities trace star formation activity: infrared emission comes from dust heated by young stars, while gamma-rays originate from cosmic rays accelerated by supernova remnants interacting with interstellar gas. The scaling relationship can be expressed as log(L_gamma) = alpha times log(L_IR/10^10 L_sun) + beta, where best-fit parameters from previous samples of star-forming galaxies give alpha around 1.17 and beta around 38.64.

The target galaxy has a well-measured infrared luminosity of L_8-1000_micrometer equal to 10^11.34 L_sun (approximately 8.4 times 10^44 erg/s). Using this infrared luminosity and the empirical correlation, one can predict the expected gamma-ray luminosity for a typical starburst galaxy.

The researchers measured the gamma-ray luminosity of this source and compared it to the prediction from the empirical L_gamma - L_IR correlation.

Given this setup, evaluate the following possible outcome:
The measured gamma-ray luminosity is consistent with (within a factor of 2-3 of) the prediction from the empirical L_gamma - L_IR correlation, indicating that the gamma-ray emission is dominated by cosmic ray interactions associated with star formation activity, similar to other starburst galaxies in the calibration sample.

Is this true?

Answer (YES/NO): NO